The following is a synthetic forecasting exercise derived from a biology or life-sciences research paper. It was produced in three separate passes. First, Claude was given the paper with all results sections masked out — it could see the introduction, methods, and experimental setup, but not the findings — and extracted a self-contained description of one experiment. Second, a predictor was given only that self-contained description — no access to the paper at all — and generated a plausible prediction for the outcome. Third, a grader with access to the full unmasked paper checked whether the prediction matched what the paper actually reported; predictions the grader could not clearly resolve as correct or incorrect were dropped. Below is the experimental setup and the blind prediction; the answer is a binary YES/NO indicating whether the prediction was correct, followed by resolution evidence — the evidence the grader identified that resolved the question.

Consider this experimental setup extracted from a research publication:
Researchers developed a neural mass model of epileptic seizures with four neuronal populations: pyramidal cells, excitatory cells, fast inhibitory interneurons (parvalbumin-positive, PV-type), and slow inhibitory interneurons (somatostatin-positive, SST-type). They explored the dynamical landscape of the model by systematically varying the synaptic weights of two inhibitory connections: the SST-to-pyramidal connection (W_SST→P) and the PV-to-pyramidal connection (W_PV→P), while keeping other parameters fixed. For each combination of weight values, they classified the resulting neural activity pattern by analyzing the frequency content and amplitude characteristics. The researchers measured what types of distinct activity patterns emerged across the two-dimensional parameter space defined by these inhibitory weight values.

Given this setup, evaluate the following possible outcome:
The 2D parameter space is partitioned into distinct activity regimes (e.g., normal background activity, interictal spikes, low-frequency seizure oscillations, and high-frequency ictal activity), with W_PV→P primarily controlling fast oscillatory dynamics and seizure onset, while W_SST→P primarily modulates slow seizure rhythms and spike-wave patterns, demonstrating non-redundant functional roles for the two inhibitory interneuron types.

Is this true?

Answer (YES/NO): NO